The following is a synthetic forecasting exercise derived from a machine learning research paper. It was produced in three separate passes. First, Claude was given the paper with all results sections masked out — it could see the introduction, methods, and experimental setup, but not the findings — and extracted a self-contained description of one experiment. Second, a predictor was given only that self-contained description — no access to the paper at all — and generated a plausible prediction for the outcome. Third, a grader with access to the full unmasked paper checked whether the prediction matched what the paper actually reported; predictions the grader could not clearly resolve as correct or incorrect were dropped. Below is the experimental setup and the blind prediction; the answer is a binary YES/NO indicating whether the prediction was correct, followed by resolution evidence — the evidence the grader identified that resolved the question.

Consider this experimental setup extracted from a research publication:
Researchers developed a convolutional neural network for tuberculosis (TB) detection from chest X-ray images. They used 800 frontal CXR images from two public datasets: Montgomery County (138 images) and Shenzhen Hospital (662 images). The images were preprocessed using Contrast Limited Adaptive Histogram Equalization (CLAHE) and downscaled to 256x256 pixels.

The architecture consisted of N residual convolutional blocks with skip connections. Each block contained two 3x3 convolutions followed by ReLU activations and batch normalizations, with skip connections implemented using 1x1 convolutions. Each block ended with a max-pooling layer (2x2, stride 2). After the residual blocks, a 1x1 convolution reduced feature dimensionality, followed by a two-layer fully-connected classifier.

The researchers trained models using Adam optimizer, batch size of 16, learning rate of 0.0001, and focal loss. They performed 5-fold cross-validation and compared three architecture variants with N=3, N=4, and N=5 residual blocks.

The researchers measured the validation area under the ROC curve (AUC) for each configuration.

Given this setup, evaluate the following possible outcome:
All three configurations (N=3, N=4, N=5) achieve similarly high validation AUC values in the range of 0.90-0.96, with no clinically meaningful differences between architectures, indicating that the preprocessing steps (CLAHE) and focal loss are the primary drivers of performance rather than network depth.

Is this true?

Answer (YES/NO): NO